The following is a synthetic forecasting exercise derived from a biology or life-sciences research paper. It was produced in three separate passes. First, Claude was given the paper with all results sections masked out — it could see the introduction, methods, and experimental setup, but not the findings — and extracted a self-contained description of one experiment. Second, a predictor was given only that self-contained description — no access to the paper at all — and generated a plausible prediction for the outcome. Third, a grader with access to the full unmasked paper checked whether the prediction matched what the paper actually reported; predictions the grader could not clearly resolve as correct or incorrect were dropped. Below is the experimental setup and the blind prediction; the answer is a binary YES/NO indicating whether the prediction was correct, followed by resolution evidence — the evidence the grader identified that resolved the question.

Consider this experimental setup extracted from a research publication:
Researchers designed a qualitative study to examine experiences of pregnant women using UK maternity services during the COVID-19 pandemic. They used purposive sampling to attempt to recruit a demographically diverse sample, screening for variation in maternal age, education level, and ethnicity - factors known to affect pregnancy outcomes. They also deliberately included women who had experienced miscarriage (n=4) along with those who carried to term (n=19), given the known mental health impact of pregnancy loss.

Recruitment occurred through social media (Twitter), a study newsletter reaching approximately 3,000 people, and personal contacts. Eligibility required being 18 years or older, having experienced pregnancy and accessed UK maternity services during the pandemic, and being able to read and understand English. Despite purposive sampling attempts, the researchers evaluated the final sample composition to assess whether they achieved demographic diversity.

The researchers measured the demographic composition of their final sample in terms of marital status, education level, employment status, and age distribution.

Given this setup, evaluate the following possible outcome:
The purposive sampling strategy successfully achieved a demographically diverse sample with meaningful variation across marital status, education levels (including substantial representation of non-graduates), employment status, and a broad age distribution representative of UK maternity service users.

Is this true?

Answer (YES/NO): NO